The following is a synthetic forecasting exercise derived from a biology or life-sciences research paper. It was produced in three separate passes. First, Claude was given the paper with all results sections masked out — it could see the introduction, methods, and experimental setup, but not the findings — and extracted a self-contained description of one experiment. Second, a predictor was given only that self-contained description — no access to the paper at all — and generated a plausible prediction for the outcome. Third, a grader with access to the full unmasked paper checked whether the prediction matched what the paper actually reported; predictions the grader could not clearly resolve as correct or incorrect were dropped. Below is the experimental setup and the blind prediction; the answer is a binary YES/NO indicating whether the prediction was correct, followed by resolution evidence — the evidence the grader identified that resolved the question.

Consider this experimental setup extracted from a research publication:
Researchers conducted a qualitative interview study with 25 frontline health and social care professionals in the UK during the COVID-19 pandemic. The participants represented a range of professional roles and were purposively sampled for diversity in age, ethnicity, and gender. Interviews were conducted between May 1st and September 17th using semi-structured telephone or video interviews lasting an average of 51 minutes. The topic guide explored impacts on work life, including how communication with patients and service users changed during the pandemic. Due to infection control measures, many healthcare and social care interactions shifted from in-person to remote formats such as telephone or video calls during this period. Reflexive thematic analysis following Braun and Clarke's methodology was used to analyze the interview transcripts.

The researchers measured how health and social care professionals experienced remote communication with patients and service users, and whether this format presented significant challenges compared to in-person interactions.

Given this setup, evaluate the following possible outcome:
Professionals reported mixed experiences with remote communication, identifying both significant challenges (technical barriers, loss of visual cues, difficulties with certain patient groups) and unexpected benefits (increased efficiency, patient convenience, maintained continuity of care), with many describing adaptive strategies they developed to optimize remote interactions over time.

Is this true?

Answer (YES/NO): NO